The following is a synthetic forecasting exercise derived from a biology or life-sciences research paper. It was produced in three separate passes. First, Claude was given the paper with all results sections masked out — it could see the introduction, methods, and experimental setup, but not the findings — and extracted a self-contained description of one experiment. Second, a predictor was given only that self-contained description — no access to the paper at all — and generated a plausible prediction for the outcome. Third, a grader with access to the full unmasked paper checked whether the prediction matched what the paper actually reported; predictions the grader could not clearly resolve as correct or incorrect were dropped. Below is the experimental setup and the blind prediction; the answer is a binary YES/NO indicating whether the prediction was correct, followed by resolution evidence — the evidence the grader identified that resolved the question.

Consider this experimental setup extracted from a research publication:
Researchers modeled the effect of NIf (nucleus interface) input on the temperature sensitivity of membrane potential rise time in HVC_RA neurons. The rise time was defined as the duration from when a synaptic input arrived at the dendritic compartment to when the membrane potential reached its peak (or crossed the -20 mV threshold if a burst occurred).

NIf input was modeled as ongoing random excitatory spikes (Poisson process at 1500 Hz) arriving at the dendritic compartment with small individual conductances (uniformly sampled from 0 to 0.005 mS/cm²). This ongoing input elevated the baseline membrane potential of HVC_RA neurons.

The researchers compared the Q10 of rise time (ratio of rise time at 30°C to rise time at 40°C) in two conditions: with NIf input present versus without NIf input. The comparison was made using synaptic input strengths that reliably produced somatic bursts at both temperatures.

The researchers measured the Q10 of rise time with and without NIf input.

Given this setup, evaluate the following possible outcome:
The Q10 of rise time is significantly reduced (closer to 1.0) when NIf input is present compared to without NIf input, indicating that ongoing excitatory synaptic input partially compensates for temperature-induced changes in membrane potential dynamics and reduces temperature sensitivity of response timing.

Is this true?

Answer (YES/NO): YES